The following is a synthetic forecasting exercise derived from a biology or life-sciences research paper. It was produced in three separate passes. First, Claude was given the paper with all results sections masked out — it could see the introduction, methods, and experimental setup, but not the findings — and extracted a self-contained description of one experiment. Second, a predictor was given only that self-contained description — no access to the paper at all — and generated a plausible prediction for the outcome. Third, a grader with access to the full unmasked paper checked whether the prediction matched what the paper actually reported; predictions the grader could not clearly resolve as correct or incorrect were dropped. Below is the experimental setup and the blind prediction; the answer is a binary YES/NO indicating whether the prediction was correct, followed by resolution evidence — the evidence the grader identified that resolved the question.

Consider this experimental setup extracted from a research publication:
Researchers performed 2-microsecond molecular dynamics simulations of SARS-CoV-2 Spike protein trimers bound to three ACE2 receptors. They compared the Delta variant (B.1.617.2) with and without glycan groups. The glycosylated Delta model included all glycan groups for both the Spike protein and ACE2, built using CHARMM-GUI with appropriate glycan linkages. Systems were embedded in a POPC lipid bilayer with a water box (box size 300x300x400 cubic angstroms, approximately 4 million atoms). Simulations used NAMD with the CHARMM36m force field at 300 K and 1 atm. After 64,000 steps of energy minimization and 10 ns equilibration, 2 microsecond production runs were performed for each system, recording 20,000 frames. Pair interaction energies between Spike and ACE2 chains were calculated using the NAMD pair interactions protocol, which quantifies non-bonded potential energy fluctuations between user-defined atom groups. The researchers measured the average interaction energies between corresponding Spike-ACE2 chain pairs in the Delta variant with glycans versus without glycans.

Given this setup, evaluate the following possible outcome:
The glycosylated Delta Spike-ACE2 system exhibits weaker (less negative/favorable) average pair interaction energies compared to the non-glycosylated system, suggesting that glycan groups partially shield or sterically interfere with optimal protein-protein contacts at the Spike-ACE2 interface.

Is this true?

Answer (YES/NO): NO